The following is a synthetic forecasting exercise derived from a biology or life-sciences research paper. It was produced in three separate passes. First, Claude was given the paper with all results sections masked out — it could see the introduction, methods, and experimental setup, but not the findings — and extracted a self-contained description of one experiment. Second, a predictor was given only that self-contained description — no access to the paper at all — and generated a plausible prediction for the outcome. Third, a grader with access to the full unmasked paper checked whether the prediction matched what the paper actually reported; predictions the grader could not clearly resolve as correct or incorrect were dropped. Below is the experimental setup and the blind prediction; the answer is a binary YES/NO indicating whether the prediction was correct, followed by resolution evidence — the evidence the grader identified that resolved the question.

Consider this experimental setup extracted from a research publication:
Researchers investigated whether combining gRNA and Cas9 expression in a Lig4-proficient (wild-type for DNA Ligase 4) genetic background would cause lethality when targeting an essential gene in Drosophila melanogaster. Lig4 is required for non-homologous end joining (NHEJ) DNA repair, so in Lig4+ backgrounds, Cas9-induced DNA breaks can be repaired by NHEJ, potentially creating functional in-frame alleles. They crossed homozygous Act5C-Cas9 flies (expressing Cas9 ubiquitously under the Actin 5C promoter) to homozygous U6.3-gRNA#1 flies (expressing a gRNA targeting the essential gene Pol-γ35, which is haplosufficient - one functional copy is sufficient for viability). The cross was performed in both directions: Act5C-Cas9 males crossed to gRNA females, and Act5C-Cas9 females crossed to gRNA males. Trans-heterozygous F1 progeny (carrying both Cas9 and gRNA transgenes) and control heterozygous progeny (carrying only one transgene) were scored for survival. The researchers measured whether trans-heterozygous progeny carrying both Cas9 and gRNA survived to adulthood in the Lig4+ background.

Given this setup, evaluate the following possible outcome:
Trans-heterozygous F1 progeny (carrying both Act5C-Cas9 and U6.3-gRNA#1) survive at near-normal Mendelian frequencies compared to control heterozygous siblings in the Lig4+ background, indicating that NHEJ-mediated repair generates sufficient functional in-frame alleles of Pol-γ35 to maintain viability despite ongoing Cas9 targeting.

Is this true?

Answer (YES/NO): NO